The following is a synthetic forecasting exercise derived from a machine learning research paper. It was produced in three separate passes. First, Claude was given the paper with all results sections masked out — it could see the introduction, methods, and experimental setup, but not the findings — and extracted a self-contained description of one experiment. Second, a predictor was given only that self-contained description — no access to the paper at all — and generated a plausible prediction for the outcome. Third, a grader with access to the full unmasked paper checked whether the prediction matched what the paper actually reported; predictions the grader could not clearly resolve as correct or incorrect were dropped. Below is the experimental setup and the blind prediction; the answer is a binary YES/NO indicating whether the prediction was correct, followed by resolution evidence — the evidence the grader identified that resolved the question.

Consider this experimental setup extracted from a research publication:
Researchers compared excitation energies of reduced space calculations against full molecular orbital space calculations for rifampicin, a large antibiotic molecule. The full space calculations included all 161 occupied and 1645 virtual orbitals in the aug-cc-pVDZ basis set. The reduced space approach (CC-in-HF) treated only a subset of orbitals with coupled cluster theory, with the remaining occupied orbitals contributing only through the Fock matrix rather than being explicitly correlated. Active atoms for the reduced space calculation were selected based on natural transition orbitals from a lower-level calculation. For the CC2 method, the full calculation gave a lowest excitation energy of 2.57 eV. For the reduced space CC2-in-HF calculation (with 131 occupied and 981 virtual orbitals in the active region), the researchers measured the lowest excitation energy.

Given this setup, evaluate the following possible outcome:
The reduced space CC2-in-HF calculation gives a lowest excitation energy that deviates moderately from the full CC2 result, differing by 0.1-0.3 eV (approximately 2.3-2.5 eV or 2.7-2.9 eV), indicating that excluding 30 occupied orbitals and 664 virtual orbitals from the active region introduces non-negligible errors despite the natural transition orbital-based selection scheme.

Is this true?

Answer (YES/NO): YES